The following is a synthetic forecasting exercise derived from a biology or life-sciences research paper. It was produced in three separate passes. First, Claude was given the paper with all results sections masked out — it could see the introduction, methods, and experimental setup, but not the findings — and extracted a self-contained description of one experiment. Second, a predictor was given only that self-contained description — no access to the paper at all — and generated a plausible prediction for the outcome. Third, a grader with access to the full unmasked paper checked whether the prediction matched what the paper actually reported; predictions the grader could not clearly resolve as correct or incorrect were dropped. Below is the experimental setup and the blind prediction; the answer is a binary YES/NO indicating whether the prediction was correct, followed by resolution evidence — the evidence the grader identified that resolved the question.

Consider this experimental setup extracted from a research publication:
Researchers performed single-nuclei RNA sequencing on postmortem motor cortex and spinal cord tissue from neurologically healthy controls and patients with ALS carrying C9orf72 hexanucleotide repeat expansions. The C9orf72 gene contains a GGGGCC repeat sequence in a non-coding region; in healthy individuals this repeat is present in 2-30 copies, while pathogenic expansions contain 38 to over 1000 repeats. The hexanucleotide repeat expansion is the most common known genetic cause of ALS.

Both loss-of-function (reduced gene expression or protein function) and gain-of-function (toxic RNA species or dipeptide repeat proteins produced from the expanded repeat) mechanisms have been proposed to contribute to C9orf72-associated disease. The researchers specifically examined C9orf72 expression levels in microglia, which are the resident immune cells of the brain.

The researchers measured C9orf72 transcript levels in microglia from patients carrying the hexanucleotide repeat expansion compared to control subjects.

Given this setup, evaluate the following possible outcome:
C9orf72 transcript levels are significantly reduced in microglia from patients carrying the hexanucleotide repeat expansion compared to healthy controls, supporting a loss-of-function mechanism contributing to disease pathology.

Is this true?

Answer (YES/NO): YES